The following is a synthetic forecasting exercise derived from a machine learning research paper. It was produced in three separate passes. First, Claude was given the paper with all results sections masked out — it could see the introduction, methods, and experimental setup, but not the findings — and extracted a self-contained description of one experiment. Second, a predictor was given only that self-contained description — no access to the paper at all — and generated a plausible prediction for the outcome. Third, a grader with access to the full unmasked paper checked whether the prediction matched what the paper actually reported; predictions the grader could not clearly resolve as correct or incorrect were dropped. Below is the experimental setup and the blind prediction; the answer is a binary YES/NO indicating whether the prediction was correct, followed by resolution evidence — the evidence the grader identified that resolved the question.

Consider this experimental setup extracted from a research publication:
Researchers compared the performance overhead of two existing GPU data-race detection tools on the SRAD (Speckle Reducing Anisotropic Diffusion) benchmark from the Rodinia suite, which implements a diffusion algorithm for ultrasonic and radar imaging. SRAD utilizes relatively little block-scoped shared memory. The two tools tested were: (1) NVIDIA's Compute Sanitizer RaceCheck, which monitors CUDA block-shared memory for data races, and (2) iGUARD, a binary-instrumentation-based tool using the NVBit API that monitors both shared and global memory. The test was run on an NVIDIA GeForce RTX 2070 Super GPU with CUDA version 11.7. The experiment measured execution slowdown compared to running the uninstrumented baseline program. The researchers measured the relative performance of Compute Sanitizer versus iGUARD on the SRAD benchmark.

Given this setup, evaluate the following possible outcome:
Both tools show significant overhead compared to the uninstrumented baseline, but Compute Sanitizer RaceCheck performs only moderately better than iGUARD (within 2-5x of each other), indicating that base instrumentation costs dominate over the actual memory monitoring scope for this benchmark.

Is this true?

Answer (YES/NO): NO